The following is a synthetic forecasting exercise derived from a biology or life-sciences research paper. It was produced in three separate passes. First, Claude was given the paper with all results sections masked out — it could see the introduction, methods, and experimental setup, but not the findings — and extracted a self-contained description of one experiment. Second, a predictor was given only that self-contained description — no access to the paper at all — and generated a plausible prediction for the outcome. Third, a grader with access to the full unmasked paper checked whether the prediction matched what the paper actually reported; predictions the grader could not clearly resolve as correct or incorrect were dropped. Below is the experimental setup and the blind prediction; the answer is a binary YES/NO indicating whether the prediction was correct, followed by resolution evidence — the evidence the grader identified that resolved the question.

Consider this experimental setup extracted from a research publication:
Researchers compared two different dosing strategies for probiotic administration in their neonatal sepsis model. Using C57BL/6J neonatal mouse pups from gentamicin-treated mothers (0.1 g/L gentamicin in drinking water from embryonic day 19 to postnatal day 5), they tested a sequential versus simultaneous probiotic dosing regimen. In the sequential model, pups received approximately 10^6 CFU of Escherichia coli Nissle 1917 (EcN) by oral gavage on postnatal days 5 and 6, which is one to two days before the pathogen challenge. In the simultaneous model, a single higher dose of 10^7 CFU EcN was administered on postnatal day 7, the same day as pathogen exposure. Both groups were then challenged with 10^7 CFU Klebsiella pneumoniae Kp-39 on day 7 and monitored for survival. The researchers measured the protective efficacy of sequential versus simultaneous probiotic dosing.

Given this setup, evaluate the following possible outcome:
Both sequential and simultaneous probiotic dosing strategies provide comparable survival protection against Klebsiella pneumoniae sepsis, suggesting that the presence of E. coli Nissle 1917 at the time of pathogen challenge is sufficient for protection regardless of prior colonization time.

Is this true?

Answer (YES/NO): YES